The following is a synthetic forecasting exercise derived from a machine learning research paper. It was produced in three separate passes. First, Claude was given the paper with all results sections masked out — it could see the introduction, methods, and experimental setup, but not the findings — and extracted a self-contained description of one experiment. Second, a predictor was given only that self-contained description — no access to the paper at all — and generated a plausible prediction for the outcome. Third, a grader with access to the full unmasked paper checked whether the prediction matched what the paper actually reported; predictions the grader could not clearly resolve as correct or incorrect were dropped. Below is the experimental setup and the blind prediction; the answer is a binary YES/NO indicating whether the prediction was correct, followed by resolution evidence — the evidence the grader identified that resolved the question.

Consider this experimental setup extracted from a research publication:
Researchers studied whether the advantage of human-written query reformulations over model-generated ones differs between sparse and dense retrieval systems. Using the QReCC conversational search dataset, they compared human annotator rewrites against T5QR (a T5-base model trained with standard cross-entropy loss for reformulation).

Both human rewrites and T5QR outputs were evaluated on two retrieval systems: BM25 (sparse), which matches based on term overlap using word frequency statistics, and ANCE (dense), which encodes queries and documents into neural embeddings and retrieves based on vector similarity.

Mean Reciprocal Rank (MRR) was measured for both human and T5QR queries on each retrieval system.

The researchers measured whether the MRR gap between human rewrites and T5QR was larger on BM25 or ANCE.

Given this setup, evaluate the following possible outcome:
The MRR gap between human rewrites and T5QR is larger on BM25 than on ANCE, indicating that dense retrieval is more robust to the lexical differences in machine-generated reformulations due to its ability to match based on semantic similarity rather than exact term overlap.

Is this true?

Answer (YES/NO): YES